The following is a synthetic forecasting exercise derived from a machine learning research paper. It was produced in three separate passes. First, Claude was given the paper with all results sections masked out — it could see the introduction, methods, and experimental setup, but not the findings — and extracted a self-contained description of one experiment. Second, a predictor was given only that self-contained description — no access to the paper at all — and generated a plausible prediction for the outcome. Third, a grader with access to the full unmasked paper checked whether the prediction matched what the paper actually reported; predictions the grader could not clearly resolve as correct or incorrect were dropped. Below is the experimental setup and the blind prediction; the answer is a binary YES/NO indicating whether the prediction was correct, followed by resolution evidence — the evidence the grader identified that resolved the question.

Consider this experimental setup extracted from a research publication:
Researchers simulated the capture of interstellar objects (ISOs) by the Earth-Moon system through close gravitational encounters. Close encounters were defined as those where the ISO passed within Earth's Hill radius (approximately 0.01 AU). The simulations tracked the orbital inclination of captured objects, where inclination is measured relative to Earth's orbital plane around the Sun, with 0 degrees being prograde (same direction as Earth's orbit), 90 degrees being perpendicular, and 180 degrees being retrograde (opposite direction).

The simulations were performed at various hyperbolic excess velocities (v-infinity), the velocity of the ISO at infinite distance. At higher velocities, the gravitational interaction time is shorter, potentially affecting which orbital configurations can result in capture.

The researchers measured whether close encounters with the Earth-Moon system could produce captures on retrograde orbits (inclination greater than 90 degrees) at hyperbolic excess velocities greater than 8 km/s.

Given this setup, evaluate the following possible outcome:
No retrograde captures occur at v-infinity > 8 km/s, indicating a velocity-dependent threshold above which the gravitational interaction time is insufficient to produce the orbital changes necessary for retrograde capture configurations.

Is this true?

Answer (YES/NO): YES